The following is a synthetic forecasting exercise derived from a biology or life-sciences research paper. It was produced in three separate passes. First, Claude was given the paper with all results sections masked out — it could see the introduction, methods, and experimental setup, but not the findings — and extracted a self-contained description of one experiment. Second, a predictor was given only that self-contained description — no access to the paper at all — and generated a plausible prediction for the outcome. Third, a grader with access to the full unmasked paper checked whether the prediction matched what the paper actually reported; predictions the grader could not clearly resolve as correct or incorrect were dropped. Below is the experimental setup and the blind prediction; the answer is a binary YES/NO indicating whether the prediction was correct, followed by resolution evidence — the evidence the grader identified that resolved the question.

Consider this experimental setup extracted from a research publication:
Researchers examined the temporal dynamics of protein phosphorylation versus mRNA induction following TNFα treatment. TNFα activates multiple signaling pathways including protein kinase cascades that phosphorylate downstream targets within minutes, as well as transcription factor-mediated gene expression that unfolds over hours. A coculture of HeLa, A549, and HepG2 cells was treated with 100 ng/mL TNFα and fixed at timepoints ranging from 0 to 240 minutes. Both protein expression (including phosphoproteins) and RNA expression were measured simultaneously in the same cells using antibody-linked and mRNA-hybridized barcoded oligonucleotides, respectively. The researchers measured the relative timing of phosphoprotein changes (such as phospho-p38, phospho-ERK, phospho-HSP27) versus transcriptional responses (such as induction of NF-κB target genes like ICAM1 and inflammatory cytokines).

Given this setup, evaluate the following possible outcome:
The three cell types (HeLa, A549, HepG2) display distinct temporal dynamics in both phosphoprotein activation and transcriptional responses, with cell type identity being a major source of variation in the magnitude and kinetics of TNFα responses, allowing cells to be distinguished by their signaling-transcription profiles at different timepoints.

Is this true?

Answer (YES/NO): YES